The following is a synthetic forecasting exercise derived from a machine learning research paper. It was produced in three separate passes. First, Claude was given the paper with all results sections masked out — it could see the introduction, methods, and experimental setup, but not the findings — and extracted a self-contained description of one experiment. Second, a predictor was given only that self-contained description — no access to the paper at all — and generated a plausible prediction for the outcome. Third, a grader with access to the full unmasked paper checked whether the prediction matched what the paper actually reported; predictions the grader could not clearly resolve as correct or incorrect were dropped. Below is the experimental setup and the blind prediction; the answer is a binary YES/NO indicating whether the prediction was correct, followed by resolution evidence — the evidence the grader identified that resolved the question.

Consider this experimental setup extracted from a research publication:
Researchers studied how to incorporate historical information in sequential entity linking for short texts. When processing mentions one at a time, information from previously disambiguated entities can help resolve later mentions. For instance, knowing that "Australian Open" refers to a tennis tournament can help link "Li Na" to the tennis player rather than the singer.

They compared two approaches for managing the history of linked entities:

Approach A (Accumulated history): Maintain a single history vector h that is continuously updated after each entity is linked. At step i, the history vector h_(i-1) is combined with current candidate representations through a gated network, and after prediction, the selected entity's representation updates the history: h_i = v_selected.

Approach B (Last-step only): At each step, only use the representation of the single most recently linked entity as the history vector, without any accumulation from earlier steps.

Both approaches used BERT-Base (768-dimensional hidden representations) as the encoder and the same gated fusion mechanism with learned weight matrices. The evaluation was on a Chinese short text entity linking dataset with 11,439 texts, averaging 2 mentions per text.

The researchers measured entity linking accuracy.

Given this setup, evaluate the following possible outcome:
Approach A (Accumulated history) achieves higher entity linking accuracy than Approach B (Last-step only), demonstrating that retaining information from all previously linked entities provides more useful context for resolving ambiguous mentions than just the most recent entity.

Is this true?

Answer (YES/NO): YES